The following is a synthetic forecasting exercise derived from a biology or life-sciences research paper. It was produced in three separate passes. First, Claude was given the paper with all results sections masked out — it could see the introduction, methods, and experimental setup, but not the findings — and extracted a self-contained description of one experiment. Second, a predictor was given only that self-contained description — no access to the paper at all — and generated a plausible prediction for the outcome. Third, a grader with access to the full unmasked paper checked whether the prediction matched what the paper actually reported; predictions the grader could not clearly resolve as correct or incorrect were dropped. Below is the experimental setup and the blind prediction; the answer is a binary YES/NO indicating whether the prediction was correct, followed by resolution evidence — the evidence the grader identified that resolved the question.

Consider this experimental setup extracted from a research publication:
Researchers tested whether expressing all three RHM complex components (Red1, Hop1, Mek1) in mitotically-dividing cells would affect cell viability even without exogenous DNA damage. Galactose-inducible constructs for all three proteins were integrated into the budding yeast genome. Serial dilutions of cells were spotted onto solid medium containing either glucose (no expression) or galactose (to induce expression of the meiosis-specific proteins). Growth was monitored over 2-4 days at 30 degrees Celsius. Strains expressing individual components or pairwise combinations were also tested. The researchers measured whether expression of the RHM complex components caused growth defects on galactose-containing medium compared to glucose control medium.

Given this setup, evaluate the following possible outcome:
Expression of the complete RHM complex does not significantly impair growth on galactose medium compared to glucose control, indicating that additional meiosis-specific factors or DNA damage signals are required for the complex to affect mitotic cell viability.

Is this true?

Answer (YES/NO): NO